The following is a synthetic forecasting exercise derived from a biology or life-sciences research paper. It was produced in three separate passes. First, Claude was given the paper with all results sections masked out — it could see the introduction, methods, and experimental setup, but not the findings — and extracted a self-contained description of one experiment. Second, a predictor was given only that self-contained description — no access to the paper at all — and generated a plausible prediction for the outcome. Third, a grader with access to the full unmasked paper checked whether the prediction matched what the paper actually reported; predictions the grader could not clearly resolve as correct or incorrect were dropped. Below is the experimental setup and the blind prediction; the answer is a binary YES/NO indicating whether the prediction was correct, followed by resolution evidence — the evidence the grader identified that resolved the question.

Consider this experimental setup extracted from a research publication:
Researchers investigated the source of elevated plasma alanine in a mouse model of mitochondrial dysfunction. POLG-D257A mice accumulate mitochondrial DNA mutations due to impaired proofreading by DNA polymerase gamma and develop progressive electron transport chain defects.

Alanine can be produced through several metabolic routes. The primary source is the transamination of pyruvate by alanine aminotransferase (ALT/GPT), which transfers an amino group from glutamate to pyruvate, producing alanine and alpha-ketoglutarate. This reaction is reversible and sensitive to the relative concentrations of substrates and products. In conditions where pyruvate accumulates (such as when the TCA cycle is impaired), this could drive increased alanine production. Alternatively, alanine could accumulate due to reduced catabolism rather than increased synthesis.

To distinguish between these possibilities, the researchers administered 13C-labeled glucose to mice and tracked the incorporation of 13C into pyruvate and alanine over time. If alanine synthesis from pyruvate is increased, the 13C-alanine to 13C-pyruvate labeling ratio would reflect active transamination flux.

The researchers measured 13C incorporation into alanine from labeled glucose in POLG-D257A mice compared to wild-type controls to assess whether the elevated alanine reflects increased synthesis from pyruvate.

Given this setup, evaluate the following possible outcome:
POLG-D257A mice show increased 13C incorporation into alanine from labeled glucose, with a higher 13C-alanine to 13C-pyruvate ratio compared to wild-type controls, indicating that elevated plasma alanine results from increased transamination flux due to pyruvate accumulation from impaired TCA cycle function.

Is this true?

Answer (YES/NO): YES